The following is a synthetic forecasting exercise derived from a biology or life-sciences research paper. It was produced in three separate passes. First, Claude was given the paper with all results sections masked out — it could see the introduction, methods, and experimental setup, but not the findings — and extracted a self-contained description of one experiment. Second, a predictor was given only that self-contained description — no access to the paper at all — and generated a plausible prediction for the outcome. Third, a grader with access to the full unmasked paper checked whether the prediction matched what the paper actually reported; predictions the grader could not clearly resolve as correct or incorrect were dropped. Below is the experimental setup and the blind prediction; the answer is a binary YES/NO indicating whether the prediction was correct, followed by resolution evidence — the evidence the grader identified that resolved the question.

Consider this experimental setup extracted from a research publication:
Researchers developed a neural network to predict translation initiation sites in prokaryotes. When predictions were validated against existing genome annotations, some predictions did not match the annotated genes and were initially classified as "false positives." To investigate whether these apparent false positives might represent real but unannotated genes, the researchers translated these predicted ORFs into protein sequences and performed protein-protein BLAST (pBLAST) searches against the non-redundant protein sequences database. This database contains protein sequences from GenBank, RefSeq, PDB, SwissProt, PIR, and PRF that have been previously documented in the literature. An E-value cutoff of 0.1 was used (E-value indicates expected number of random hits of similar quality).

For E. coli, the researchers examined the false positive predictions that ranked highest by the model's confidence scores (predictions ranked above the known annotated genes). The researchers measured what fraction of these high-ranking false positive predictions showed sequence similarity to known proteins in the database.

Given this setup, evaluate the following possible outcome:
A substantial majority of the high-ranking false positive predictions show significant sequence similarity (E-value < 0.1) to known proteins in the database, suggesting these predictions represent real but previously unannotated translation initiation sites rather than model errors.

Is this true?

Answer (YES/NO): YES